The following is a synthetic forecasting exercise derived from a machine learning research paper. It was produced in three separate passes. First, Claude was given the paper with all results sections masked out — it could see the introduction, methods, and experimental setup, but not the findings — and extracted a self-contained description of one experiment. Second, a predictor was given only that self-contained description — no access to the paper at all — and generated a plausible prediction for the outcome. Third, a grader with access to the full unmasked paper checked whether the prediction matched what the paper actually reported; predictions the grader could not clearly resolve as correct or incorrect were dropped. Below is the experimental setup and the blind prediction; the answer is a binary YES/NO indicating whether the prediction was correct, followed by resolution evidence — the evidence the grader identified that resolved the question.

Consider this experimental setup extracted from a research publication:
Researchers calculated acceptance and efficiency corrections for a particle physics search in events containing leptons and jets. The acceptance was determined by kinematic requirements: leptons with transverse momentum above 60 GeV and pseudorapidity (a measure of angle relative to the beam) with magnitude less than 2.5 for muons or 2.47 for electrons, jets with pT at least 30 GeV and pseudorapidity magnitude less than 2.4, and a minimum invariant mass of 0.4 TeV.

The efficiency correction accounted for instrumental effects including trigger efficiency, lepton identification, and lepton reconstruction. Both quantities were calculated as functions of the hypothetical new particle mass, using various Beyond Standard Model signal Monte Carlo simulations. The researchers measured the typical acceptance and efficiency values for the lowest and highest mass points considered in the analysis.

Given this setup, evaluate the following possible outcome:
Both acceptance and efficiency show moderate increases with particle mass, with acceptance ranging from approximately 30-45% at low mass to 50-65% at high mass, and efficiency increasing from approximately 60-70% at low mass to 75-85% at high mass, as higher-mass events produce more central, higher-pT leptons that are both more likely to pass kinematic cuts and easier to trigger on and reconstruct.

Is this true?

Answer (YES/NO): NO